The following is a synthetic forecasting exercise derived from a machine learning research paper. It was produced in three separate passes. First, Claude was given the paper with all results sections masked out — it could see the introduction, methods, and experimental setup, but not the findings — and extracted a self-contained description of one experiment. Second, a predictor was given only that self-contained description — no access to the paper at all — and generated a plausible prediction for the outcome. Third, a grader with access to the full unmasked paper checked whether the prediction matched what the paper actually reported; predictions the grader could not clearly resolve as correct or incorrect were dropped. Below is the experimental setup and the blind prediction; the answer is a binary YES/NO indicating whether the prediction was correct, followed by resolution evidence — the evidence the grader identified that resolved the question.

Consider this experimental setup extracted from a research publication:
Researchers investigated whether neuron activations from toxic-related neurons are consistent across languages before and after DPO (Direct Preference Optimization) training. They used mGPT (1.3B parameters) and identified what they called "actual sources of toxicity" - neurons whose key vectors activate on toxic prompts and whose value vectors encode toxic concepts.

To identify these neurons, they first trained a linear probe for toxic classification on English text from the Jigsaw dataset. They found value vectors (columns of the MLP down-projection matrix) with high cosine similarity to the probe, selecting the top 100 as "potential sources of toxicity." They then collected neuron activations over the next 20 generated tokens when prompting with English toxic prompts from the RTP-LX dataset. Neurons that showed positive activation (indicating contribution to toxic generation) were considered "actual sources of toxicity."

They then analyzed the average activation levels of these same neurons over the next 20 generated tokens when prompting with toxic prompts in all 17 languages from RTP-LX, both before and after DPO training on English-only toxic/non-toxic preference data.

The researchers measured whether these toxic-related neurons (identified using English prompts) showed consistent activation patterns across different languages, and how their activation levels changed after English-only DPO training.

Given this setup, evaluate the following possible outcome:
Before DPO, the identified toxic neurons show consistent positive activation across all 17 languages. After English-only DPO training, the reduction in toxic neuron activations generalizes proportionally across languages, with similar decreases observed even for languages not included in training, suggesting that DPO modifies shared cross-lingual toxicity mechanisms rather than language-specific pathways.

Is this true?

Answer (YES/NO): NO